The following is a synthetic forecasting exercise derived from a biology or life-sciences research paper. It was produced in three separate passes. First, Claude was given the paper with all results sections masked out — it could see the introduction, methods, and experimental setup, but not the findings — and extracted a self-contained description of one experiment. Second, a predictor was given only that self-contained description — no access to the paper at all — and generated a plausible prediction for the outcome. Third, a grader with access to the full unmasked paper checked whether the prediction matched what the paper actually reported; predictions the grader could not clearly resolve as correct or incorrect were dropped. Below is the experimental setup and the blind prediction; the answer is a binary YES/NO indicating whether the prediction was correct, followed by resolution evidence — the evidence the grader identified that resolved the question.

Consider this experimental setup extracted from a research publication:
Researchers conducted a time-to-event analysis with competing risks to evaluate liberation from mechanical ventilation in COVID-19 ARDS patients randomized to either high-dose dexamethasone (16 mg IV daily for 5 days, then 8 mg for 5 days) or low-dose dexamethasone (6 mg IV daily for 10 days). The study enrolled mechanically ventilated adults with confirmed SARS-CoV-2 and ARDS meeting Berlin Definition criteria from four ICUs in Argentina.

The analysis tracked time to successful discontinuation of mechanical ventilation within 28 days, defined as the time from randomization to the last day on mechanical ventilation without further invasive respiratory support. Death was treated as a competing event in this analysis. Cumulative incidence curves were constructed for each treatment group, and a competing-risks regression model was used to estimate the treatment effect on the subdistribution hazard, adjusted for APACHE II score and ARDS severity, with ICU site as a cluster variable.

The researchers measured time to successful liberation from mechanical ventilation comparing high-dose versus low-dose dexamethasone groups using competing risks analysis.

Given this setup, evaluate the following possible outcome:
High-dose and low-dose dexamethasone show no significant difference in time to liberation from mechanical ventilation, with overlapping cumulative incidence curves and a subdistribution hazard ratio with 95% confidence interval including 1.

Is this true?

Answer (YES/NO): NO